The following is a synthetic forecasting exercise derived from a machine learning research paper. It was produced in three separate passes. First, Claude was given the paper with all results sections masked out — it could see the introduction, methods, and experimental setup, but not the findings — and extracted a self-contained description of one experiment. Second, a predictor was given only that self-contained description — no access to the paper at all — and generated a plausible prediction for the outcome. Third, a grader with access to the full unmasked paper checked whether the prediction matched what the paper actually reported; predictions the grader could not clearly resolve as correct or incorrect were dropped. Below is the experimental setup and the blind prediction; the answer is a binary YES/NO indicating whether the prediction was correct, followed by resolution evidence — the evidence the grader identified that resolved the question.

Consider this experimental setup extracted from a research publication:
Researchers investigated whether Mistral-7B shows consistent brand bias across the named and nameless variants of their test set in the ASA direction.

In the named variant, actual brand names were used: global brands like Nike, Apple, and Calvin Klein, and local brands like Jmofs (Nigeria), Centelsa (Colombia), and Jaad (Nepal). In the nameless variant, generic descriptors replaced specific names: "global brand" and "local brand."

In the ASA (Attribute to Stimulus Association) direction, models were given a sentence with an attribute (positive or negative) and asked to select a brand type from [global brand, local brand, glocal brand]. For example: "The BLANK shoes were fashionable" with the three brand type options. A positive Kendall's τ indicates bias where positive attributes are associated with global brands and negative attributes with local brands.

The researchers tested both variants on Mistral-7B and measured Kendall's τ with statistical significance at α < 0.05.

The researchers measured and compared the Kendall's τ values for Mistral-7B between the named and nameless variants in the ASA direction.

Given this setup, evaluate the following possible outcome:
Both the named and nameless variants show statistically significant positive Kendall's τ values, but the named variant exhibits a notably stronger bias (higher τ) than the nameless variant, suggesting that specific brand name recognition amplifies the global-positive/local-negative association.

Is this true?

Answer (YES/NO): NO